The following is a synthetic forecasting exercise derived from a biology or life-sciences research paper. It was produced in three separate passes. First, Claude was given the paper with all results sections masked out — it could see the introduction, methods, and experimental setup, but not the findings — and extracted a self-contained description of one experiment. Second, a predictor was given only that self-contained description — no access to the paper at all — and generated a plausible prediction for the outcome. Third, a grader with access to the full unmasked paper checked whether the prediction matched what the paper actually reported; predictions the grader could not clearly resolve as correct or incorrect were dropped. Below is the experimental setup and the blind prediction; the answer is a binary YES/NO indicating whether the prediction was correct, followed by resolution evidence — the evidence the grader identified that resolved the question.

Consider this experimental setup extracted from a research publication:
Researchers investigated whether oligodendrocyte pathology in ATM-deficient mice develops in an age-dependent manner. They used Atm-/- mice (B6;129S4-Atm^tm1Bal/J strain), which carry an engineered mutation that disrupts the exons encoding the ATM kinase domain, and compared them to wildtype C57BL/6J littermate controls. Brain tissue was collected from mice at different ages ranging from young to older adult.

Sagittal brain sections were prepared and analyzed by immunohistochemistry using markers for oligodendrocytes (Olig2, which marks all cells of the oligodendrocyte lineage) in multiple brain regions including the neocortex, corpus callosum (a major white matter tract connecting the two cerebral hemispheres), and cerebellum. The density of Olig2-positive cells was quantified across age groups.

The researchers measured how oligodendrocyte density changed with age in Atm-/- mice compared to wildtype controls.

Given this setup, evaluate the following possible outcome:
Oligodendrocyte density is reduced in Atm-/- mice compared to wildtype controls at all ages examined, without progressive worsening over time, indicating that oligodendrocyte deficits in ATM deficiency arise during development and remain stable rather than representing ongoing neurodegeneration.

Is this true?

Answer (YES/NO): NO